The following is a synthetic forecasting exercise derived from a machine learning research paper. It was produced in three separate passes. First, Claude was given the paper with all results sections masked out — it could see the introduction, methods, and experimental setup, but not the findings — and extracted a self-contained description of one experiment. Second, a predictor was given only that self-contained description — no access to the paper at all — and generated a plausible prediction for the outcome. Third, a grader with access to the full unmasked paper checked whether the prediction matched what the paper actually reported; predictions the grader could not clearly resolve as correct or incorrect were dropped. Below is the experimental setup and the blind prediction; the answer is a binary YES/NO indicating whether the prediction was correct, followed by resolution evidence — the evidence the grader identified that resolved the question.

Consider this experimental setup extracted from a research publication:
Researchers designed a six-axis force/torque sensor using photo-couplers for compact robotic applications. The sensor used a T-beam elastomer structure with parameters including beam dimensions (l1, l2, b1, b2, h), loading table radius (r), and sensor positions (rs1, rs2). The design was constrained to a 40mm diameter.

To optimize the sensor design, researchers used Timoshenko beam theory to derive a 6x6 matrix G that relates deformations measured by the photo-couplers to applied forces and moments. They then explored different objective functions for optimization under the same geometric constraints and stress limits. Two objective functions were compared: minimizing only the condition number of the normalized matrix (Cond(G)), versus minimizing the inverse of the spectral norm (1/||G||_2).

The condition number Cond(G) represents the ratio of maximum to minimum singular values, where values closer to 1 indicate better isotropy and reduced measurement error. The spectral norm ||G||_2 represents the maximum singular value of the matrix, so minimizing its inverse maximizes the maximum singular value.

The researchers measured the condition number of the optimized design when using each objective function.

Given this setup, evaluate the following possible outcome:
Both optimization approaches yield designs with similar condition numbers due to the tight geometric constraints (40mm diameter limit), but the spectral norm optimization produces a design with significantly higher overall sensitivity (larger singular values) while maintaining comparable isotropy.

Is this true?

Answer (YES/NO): NO